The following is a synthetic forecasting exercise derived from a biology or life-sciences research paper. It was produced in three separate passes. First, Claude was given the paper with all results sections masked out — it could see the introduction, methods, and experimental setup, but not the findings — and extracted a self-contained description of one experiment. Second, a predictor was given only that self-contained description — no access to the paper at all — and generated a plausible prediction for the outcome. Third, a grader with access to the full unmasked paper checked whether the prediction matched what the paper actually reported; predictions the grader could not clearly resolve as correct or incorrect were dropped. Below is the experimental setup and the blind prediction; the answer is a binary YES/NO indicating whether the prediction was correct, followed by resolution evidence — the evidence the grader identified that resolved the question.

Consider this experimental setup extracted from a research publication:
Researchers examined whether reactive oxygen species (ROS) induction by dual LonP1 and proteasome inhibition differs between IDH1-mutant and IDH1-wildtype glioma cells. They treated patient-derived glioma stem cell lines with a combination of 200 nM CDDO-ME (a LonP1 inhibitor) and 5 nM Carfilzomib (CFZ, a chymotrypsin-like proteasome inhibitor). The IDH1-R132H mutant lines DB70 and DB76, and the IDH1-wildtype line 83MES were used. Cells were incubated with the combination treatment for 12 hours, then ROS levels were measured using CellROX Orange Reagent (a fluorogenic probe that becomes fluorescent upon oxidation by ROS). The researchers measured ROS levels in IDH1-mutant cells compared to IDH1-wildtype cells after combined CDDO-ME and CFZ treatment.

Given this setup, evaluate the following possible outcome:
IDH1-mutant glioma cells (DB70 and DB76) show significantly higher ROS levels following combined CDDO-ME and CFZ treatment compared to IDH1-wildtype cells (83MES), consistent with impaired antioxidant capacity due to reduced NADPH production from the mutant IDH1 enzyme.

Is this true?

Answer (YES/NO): YES